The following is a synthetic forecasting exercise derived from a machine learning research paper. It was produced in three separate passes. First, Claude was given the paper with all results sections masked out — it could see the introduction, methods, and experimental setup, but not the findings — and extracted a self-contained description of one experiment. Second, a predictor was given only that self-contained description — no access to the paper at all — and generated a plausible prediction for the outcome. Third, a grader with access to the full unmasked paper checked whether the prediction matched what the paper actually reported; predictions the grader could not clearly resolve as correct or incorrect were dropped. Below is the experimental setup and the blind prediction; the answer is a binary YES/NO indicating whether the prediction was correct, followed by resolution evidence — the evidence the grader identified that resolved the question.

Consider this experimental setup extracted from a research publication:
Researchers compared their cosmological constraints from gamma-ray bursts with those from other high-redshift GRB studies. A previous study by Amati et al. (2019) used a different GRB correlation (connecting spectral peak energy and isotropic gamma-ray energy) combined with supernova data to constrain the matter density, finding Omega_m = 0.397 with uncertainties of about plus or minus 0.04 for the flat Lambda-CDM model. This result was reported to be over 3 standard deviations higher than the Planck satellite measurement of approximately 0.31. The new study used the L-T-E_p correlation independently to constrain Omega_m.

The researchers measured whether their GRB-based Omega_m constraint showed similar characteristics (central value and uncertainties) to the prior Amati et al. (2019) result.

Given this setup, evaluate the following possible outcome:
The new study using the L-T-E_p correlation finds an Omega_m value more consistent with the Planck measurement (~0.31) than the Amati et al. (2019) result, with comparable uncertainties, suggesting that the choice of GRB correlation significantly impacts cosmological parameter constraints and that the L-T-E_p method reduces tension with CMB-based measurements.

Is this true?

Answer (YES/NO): NO